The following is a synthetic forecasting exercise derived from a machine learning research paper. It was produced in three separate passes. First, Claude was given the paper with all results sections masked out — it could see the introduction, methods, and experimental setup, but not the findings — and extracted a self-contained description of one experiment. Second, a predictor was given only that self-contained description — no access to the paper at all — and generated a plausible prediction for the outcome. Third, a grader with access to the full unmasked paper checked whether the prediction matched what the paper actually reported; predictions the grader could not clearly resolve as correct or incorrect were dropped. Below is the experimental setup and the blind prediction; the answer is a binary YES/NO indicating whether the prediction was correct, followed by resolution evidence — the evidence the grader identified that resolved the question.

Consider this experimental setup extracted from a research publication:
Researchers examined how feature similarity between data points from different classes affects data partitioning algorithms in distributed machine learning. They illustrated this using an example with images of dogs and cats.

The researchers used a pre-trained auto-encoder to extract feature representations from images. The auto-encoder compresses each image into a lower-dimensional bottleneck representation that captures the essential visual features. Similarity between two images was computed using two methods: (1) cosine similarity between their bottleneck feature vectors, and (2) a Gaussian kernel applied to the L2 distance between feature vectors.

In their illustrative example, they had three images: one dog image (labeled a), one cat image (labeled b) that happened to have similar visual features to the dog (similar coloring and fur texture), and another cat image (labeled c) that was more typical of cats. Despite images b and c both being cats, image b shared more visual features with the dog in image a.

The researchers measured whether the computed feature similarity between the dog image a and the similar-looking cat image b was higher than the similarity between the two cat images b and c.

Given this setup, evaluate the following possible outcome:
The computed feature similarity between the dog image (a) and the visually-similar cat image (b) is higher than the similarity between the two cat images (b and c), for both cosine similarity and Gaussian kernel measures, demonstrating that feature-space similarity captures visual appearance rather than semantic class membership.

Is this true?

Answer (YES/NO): YES